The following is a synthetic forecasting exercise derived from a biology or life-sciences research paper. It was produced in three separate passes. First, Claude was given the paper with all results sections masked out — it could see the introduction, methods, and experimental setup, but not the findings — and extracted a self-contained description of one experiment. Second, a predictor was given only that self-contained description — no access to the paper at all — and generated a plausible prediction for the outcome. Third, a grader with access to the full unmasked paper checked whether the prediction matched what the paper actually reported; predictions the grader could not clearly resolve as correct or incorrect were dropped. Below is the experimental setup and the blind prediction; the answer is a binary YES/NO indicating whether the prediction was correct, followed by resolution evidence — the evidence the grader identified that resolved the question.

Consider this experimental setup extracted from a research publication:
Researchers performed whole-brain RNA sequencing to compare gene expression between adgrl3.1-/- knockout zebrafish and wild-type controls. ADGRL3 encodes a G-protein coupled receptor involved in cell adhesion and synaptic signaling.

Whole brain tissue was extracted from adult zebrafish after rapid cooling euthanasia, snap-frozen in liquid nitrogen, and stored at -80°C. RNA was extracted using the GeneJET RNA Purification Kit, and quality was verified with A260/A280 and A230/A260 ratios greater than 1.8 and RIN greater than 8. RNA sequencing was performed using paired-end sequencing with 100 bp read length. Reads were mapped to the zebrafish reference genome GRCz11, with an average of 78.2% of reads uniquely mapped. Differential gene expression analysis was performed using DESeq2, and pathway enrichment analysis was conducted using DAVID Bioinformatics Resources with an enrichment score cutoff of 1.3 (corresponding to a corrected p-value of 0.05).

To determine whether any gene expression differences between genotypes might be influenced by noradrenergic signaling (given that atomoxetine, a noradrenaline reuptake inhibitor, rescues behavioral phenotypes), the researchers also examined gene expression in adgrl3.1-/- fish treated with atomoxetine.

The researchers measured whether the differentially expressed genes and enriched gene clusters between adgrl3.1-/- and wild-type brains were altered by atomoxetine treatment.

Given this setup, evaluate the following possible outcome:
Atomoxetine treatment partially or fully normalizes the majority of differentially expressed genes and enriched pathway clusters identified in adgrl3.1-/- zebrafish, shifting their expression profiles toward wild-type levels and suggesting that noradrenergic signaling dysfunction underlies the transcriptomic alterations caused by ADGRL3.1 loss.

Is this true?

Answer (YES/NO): NO